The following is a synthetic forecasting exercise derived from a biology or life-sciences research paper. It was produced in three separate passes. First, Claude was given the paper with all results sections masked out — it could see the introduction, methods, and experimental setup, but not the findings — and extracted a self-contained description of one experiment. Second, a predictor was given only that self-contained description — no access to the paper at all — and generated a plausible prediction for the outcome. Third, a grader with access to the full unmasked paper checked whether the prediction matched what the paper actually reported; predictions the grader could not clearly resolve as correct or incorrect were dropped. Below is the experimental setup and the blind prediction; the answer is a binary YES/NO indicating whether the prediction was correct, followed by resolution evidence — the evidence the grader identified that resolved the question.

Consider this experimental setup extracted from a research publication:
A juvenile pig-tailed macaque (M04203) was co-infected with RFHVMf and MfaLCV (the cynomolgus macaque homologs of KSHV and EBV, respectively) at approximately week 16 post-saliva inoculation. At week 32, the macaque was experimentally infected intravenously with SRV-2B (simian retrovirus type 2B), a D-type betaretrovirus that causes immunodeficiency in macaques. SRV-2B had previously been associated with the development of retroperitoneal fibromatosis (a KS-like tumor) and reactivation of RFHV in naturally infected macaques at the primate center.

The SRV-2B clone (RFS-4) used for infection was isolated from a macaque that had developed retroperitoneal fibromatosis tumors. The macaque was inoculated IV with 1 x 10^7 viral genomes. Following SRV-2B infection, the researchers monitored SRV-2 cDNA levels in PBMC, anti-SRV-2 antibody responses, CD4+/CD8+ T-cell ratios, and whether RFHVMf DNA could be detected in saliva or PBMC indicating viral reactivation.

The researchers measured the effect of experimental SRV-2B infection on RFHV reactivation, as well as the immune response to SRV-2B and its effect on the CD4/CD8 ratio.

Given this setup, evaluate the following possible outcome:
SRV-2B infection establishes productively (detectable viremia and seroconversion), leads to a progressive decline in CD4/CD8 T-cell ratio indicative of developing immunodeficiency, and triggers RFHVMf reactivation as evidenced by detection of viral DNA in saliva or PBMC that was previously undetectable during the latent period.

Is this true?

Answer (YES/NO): NO